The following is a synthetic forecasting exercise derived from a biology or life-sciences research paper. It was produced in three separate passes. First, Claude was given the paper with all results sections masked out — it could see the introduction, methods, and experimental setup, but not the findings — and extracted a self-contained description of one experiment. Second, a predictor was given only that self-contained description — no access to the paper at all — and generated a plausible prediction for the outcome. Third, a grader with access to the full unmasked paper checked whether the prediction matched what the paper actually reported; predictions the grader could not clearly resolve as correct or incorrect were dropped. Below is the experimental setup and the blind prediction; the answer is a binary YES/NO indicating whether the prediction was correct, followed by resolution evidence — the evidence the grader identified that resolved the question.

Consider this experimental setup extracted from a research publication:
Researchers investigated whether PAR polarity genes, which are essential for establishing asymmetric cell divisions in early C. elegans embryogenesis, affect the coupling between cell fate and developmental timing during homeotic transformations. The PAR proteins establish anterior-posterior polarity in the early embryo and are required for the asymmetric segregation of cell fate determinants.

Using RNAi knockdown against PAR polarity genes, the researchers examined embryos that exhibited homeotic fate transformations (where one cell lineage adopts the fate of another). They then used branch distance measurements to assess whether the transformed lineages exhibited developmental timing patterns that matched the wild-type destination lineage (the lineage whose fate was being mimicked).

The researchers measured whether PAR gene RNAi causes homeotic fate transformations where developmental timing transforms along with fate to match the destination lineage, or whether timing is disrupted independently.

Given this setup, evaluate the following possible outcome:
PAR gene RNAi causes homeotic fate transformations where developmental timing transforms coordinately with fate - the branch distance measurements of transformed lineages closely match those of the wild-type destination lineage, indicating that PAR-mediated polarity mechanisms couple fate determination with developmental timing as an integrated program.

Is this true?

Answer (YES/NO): YES